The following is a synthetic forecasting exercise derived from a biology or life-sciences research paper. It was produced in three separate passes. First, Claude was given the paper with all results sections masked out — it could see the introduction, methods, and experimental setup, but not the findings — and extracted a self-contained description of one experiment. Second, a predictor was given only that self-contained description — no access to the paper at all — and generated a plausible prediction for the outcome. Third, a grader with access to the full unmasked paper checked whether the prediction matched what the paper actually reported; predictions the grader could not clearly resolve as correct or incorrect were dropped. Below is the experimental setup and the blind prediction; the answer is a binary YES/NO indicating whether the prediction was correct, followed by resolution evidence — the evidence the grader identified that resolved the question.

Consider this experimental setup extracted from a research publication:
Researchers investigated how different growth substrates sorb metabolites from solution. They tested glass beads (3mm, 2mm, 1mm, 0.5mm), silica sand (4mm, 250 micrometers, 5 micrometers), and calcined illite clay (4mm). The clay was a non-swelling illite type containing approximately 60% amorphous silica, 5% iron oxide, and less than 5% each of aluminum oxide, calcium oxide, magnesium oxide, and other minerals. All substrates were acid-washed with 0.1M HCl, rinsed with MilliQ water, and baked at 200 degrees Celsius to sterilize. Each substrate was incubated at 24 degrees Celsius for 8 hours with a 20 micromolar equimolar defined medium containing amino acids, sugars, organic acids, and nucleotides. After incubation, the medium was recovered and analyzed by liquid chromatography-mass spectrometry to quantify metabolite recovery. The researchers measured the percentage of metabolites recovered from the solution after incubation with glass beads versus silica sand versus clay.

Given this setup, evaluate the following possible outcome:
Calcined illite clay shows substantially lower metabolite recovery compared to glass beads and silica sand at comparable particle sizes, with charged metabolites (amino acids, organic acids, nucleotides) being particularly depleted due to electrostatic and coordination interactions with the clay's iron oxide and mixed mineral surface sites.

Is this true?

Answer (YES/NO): YES